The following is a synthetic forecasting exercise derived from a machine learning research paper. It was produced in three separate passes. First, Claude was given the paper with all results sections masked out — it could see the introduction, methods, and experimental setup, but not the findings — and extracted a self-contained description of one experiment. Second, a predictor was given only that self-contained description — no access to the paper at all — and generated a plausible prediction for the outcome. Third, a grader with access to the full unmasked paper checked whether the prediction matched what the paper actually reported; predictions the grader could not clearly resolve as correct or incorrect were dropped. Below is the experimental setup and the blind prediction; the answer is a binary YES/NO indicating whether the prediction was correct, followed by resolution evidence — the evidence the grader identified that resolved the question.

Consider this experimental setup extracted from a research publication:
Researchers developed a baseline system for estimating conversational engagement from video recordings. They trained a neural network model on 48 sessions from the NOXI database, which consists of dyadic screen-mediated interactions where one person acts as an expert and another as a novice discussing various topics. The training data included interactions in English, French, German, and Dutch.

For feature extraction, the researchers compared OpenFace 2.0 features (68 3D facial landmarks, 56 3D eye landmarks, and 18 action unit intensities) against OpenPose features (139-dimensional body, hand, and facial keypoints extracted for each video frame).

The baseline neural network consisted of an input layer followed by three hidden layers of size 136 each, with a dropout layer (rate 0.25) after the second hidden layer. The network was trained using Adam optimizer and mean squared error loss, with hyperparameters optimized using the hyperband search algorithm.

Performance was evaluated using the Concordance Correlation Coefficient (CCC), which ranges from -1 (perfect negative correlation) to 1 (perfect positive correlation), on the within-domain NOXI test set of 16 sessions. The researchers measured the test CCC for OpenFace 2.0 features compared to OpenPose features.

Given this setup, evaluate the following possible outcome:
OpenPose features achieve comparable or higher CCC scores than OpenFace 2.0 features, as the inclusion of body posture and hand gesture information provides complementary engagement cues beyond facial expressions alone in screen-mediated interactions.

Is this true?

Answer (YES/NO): YES